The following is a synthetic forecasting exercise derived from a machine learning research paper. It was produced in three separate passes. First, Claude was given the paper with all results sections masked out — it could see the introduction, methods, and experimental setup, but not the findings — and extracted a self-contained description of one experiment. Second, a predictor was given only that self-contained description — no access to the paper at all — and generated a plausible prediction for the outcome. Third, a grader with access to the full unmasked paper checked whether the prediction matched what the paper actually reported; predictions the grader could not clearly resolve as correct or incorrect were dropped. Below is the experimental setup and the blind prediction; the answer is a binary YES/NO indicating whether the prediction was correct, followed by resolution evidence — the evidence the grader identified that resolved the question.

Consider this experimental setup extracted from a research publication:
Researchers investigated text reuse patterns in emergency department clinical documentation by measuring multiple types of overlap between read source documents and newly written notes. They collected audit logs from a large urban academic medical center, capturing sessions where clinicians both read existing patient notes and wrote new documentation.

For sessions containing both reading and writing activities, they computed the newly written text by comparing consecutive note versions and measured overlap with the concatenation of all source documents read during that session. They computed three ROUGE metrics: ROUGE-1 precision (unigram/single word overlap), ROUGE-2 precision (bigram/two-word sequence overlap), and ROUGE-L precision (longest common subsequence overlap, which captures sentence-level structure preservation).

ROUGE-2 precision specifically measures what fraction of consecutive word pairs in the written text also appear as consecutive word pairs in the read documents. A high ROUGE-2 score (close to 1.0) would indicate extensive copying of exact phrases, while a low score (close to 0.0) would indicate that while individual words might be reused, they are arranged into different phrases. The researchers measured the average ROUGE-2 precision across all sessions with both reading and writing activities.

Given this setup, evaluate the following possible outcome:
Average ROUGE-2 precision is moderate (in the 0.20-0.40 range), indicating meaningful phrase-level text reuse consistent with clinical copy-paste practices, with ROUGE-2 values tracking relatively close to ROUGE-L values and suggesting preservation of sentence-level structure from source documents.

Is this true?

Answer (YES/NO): NO